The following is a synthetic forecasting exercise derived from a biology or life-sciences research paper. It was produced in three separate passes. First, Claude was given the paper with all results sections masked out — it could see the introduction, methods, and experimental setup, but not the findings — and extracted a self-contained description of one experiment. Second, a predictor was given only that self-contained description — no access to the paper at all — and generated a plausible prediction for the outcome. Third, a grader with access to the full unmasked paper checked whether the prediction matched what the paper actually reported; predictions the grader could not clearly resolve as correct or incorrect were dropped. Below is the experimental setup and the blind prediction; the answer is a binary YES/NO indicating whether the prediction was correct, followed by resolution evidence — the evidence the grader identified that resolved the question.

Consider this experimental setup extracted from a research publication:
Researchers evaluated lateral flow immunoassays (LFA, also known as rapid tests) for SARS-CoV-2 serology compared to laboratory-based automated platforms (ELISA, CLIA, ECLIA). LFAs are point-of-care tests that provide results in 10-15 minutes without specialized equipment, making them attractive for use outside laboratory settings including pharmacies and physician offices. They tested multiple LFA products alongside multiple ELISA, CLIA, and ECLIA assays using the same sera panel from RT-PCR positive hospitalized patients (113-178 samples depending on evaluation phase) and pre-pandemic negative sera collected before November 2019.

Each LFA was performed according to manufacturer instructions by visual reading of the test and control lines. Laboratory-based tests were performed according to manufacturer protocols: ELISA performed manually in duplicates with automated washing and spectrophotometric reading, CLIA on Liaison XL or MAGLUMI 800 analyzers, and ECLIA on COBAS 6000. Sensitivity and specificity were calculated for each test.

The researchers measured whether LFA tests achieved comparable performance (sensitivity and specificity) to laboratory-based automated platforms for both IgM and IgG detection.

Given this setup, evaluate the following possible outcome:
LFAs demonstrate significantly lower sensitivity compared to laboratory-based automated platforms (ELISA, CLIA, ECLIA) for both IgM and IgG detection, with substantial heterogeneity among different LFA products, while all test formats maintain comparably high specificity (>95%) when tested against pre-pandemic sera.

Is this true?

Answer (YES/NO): NO